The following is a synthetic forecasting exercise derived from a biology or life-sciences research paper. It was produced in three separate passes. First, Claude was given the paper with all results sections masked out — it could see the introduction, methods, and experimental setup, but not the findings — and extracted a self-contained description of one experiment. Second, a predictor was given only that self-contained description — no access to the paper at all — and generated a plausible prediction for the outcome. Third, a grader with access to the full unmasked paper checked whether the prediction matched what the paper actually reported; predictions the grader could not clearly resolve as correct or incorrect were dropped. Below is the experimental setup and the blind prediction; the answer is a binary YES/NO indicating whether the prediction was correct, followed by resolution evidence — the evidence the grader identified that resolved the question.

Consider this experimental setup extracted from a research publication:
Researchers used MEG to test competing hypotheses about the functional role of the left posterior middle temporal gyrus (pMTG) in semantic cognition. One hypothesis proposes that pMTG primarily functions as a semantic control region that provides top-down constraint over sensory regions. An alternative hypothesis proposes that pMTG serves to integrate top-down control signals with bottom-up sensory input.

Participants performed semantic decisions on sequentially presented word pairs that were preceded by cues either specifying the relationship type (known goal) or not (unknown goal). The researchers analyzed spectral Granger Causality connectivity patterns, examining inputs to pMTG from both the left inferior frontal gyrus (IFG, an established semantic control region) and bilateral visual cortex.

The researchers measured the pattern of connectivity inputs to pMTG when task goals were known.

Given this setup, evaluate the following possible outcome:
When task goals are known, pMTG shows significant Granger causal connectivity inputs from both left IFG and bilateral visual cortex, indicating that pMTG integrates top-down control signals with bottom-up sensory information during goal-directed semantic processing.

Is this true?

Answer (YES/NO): YES